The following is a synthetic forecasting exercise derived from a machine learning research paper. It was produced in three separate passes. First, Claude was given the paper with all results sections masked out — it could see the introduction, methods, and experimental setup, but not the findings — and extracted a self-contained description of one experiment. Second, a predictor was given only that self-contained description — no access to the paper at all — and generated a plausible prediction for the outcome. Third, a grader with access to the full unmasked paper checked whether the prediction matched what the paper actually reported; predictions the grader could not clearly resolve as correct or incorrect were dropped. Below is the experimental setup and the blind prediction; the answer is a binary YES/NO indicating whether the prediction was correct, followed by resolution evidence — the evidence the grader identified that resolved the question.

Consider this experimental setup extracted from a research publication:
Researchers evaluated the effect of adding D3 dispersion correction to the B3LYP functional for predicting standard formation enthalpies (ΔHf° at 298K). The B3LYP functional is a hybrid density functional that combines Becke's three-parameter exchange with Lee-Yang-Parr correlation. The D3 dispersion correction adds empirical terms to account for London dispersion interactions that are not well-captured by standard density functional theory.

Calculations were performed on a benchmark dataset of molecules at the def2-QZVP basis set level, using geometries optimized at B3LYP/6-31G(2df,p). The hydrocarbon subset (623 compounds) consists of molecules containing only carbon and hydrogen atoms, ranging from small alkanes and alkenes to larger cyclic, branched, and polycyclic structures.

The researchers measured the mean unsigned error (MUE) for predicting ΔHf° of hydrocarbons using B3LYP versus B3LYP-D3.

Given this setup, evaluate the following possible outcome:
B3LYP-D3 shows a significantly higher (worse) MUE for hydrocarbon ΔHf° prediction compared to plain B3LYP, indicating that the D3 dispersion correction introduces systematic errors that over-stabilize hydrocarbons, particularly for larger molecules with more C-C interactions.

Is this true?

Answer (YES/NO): NO